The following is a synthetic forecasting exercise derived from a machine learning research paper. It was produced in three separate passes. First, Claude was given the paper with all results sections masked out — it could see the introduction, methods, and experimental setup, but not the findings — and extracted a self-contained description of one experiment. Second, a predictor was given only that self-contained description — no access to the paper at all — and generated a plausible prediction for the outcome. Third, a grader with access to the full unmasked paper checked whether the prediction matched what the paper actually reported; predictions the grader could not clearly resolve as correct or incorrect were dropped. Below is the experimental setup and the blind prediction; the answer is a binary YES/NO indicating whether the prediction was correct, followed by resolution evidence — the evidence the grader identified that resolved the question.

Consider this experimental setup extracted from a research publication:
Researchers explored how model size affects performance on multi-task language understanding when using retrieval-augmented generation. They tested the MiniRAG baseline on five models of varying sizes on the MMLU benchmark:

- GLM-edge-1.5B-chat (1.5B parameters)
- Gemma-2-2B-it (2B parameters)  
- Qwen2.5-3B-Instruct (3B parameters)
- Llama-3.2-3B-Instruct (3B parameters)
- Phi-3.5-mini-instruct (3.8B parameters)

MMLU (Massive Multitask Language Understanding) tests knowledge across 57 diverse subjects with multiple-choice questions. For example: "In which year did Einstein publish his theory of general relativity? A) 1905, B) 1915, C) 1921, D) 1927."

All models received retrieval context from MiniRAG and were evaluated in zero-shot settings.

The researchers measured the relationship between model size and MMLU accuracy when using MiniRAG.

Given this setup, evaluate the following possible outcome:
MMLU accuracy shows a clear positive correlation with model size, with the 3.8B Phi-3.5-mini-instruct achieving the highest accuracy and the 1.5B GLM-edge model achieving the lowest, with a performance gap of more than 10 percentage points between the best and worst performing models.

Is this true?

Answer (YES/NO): YES